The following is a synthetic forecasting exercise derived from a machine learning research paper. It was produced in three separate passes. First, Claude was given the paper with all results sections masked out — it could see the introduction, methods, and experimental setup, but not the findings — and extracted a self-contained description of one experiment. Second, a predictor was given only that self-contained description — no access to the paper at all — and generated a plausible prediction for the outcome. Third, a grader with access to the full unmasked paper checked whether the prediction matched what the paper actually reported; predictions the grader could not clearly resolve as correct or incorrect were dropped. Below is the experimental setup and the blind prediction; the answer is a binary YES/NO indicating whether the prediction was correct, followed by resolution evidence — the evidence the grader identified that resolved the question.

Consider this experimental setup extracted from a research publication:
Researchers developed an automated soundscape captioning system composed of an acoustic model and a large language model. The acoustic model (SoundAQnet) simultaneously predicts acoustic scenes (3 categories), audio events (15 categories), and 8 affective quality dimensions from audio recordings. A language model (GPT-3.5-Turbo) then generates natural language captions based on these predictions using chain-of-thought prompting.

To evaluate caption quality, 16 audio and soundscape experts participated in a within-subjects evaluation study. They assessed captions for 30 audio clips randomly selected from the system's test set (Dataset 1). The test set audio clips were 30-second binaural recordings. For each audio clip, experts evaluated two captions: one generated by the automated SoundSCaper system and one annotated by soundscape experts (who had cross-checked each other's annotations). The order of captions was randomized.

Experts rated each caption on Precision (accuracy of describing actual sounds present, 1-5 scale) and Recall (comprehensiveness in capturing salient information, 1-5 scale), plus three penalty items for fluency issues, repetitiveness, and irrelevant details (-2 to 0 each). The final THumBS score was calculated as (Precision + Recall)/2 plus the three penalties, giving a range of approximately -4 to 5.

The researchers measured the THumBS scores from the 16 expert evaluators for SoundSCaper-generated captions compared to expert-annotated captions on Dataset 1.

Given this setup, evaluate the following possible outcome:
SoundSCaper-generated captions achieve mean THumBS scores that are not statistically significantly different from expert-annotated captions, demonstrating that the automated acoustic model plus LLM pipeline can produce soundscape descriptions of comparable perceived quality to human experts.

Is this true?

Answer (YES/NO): YES